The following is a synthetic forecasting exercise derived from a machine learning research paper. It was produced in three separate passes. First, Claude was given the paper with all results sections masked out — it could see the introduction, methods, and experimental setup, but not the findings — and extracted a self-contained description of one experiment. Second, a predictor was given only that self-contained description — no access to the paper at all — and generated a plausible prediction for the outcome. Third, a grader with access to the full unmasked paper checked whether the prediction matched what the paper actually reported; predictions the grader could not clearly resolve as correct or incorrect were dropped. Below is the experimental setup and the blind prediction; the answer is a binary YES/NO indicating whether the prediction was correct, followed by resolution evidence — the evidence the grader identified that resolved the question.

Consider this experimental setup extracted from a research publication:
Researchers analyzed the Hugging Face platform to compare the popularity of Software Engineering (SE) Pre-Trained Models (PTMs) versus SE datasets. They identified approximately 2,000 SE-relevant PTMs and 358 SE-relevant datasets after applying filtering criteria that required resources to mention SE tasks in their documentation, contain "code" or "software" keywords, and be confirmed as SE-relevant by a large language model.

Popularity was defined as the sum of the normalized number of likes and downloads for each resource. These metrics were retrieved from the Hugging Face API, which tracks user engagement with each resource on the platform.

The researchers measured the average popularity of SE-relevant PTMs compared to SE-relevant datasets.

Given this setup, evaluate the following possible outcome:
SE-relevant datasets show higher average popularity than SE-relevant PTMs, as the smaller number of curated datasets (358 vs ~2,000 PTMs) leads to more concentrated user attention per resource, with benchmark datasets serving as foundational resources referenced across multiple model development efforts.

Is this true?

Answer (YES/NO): YES